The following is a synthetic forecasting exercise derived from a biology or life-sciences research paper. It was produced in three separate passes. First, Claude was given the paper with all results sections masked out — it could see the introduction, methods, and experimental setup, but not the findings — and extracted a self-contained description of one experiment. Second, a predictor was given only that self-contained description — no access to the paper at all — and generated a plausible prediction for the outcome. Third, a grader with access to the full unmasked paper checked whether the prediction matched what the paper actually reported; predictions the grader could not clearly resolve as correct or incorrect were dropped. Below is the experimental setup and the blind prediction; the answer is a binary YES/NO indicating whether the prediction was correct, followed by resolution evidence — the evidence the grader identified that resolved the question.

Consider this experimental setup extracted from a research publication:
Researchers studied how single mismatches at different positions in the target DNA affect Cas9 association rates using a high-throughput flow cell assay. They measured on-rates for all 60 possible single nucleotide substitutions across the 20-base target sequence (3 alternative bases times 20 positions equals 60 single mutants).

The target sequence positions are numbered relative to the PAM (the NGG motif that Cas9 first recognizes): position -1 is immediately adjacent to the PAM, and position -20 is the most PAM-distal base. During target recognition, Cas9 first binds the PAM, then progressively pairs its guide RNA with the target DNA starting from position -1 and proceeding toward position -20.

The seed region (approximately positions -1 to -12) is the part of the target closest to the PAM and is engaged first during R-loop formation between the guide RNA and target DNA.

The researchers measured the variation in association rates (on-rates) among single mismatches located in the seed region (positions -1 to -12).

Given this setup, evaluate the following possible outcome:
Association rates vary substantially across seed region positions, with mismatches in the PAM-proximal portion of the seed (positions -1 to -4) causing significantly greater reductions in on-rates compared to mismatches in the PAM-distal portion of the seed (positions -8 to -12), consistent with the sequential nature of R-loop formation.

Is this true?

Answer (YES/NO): YES